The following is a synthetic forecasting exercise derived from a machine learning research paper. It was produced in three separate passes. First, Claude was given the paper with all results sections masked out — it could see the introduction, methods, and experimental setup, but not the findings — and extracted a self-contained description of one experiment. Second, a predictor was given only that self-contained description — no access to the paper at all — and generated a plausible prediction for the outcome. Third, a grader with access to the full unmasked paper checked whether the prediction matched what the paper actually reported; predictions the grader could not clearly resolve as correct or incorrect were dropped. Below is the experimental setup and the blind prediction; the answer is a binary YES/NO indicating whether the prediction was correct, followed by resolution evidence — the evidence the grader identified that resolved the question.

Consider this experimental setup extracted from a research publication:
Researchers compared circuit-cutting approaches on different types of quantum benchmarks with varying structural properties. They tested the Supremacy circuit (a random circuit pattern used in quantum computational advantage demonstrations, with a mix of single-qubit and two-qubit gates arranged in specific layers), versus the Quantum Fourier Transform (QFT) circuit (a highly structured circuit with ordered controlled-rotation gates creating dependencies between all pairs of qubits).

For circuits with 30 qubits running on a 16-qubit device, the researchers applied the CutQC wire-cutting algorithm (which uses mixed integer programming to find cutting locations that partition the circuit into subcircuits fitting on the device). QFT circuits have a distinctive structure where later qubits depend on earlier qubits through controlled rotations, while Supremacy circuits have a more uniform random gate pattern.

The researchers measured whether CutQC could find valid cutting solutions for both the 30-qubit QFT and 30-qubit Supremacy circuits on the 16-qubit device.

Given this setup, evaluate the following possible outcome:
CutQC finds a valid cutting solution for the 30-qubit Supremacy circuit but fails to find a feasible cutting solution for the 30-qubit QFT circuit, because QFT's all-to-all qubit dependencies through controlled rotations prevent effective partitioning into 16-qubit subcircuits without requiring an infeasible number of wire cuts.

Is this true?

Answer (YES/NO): YES